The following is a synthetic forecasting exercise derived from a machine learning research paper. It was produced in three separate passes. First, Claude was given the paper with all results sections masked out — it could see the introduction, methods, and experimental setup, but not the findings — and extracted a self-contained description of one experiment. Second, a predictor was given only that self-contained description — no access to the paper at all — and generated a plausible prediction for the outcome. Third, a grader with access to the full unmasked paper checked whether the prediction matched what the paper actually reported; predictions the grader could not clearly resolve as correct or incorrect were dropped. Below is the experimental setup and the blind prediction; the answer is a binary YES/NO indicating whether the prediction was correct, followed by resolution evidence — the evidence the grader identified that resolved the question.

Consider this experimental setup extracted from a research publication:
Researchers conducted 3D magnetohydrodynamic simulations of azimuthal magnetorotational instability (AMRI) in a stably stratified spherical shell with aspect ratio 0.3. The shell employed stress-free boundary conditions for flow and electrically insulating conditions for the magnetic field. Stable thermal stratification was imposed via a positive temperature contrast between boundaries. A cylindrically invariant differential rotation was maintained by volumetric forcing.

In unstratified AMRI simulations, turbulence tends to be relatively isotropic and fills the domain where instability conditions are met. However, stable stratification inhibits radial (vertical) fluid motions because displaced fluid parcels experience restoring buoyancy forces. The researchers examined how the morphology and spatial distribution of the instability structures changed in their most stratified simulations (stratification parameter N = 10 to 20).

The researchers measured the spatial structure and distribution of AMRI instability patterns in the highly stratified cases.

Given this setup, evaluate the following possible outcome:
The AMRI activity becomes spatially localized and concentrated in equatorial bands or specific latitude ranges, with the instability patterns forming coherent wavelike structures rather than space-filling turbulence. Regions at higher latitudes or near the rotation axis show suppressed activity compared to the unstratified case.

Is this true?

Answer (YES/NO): YES